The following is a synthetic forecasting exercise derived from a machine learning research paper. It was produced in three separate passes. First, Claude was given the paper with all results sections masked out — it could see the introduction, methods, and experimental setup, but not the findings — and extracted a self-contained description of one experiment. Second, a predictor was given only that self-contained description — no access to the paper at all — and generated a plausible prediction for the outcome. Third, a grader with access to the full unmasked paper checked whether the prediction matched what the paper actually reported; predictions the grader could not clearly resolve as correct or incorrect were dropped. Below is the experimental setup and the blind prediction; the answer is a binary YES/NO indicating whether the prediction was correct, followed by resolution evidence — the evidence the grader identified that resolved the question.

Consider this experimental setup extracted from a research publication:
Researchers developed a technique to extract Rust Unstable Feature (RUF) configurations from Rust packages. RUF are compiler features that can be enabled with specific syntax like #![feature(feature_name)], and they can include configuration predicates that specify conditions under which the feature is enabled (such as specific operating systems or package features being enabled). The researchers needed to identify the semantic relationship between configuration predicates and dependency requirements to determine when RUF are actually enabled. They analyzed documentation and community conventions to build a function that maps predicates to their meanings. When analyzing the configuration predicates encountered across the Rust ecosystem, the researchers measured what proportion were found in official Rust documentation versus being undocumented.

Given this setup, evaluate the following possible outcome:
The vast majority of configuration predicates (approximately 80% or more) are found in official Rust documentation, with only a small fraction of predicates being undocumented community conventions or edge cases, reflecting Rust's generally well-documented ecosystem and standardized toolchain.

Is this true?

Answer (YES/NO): YES